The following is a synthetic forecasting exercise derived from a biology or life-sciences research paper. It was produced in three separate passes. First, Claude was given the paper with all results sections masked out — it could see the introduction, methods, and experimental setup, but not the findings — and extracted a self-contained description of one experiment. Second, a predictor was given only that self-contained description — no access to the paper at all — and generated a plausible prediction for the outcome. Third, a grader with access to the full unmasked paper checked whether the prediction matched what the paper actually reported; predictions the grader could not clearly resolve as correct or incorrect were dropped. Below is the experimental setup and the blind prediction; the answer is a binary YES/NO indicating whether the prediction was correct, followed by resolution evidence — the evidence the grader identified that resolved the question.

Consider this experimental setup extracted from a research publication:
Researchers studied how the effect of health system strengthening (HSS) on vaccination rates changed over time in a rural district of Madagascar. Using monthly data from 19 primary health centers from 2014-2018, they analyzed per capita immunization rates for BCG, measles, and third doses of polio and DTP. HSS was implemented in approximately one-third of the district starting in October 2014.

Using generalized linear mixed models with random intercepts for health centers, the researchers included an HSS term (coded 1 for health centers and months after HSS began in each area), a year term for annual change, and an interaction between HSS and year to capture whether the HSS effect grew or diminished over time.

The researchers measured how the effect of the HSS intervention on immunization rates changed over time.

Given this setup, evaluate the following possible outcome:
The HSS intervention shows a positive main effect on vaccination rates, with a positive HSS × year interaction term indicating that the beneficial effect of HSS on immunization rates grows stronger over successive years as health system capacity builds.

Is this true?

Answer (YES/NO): NO